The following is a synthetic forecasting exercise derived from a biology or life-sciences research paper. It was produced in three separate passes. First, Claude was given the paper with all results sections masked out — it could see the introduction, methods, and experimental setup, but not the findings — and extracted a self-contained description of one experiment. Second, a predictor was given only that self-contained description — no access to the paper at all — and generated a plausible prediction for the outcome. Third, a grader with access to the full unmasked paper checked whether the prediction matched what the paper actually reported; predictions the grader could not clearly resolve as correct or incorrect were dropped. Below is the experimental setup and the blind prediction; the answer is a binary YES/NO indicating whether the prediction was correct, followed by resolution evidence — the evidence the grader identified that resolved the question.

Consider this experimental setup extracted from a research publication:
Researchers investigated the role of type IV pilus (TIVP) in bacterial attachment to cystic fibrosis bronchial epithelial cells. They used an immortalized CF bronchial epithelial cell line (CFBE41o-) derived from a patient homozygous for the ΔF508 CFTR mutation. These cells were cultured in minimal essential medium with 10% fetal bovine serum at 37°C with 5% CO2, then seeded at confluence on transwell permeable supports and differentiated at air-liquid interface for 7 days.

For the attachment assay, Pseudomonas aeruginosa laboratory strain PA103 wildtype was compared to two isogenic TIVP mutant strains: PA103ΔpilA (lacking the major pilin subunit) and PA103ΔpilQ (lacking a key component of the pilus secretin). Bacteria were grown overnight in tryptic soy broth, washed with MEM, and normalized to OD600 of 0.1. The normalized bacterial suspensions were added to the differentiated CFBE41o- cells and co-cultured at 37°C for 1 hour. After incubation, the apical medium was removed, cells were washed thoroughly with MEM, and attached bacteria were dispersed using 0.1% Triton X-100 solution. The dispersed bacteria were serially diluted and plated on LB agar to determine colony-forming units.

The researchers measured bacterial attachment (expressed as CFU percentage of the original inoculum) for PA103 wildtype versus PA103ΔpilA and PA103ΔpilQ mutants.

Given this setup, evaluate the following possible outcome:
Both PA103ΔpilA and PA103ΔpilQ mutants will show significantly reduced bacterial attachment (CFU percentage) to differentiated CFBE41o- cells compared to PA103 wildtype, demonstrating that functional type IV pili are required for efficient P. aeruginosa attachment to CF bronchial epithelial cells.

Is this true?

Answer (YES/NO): YES